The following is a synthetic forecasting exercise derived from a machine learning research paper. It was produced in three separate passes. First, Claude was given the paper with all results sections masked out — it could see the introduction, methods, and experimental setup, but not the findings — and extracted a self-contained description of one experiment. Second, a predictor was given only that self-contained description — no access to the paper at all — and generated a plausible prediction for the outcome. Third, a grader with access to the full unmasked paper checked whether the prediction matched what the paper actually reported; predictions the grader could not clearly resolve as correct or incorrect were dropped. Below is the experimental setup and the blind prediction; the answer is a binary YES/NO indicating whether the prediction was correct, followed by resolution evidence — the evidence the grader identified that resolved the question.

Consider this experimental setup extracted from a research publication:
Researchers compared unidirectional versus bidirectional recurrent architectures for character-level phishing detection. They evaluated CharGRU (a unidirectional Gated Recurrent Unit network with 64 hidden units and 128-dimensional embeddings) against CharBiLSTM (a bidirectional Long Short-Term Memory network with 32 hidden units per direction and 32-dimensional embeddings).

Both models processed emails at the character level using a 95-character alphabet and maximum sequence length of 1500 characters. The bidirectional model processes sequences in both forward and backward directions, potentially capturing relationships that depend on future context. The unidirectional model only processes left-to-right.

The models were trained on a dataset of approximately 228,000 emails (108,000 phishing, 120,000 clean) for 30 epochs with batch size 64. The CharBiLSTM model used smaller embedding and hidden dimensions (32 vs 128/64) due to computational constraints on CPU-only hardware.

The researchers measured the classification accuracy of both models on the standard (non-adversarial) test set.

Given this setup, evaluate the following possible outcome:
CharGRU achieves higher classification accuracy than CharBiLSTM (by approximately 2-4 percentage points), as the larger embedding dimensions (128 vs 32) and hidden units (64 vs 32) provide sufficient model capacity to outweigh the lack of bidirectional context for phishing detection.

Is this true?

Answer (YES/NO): NO